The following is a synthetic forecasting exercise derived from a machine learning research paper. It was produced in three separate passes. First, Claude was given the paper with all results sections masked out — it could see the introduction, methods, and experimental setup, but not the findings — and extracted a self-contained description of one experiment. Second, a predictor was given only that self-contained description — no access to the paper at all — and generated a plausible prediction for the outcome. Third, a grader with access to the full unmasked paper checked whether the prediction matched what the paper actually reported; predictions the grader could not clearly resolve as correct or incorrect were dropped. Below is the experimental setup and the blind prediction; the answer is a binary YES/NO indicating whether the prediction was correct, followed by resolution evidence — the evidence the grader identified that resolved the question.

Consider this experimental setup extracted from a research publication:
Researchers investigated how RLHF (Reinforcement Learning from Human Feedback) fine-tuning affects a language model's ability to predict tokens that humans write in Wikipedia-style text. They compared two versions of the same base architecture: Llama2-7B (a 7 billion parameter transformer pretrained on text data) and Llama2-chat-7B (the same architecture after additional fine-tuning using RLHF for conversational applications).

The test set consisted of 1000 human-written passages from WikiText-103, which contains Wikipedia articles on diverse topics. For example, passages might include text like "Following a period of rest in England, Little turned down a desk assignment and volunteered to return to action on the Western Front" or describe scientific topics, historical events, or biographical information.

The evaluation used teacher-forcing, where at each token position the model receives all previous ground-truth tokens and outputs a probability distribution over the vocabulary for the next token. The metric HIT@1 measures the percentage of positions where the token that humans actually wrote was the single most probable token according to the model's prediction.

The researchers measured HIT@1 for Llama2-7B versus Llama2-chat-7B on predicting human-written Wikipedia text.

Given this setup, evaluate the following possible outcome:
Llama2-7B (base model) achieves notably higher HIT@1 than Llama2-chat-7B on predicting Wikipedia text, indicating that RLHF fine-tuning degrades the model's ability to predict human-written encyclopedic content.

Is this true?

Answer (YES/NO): NO